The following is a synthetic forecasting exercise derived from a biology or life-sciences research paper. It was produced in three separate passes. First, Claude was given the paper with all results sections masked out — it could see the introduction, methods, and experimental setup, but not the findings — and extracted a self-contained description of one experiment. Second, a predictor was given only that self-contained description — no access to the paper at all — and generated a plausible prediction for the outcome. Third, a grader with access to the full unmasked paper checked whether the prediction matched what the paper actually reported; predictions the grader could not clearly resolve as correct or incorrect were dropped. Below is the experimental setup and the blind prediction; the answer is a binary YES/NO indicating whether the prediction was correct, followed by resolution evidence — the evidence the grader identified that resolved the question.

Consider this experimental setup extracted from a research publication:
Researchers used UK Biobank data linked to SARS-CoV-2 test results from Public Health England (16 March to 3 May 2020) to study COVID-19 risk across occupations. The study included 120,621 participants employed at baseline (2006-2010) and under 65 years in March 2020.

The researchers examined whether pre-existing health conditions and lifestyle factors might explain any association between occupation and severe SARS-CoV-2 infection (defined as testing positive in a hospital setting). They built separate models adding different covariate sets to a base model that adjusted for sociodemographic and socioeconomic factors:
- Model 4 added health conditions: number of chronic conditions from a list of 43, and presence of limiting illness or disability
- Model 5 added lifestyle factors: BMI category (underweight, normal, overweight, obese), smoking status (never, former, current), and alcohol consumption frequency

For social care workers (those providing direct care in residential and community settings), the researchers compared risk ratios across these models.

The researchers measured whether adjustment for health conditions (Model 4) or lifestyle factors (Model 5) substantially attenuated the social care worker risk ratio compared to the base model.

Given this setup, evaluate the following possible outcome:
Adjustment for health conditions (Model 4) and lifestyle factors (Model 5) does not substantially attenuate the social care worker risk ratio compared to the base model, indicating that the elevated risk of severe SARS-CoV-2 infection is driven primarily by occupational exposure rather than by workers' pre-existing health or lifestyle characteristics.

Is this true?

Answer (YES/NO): YES